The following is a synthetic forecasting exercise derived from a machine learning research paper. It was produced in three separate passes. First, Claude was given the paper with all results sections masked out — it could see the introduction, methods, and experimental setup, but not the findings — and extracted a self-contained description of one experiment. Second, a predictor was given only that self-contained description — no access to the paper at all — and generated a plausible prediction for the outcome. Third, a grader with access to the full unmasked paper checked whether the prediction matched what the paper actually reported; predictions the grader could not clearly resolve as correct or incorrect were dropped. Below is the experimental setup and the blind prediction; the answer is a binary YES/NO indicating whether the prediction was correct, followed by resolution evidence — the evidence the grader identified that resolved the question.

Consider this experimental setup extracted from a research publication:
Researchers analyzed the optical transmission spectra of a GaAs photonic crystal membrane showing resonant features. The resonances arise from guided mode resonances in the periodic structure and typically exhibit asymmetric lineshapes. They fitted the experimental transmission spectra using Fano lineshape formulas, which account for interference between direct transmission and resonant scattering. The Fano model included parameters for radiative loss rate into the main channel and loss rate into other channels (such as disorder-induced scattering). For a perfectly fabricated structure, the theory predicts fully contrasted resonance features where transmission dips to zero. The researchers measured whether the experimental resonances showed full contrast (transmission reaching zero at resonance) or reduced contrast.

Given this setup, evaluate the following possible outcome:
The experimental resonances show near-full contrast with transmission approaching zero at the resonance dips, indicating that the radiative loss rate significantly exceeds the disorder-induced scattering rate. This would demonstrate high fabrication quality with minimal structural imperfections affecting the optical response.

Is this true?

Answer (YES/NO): NO